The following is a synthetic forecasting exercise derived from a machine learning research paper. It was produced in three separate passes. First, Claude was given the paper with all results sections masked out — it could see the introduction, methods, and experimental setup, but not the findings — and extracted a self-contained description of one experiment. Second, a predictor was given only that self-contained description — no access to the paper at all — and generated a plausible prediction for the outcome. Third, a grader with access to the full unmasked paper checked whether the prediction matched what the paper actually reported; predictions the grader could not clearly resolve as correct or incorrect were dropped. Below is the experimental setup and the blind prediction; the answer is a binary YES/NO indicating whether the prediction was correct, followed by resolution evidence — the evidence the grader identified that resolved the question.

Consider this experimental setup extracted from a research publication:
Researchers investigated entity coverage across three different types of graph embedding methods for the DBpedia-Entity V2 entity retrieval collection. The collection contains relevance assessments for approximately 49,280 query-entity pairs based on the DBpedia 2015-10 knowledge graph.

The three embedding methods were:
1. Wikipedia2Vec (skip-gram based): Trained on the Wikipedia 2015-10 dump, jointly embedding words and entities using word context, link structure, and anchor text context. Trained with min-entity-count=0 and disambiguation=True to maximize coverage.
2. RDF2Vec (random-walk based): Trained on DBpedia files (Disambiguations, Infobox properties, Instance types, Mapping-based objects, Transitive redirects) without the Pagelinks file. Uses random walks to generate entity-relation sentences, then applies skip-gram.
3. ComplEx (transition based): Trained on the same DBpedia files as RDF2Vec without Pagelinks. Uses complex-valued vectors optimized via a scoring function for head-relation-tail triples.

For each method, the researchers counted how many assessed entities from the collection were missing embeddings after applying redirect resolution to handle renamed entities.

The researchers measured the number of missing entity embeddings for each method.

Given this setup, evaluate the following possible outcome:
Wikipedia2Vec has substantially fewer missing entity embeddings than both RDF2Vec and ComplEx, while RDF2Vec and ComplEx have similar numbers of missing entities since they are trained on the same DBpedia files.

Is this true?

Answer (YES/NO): NO